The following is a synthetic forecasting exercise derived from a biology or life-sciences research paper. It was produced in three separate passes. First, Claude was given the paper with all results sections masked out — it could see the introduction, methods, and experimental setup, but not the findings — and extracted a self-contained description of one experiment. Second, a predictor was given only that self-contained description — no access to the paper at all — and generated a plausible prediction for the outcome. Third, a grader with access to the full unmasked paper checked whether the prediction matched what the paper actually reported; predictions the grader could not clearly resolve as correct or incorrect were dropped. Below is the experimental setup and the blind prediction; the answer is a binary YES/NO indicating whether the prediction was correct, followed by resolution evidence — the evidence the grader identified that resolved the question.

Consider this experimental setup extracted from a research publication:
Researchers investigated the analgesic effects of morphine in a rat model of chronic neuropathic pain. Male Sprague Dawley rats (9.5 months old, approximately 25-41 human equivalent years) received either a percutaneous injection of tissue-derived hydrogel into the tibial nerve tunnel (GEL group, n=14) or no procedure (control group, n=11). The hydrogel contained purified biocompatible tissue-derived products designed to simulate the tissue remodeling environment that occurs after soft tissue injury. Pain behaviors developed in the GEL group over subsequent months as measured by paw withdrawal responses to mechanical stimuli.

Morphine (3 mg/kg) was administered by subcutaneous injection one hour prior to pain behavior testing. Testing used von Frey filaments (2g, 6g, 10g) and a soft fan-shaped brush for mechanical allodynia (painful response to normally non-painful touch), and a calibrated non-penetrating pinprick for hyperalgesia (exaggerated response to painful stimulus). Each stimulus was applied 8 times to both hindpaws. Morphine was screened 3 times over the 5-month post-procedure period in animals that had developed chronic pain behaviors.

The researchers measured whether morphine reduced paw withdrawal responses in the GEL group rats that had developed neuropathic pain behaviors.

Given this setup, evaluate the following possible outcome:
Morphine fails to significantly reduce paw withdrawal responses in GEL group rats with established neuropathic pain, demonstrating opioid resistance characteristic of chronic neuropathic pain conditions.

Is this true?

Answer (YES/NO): NO